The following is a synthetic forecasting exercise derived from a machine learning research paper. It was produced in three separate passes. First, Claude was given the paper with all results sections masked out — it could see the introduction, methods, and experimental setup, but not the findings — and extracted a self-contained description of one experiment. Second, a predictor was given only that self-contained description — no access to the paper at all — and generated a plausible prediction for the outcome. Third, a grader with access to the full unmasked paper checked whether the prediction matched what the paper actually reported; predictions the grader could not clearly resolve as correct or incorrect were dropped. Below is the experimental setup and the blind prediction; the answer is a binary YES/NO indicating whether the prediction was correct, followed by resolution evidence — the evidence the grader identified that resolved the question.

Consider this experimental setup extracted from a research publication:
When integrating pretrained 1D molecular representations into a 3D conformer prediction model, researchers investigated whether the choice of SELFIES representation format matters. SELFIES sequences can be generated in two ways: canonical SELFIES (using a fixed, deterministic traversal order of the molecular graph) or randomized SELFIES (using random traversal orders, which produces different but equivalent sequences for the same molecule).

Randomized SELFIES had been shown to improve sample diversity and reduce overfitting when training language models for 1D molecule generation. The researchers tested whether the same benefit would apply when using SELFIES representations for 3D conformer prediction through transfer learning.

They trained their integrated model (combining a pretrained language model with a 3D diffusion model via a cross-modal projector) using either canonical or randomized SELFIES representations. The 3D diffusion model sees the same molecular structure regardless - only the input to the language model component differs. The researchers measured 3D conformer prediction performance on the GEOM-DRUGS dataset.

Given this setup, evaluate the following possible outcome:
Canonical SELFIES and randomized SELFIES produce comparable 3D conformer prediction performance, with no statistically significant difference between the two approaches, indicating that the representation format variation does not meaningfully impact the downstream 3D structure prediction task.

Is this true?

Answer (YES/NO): NO